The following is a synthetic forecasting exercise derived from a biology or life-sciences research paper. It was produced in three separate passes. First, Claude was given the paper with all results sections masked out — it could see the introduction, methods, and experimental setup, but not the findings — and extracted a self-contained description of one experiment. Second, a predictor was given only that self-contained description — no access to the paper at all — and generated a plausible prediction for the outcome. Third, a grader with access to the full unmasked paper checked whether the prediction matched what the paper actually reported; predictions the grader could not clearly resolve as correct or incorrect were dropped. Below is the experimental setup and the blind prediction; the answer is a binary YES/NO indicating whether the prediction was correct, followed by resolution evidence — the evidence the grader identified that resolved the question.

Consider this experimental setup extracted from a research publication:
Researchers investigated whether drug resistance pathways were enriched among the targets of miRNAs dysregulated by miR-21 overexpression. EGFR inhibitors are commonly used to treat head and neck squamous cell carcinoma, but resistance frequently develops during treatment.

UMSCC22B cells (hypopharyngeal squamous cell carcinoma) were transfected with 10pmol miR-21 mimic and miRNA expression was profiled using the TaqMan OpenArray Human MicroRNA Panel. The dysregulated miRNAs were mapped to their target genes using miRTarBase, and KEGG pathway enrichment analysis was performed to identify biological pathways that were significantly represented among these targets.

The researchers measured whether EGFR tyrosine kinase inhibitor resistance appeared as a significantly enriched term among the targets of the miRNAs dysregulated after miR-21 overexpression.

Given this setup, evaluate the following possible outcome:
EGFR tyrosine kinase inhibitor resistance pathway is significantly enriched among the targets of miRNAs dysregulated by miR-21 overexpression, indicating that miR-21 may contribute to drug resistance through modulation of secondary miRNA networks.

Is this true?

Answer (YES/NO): YES